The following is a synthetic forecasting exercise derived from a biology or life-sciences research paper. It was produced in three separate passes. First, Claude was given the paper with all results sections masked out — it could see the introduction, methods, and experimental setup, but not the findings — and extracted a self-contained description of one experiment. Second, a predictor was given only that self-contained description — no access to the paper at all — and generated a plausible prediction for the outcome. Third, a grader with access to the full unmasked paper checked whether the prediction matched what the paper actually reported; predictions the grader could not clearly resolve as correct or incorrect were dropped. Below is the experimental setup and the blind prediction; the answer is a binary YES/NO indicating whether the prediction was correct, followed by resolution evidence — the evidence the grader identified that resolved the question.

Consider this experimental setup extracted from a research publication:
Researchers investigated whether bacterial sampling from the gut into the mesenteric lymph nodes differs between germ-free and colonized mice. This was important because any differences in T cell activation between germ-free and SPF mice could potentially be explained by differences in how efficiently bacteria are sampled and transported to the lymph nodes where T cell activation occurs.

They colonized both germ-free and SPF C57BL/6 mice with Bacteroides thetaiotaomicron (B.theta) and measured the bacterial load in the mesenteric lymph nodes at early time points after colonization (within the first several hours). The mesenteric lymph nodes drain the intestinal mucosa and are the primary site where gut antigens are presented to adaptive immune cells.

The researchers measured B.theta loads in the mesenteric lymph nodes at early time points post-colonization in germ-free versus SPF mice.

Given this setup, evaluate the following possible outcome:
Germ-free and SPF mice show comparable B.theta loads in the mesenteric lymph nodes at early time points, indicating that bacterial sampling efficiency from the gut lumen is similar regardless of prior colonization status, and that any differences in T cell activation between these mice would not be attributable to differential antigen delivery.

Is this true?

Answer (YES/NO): YES